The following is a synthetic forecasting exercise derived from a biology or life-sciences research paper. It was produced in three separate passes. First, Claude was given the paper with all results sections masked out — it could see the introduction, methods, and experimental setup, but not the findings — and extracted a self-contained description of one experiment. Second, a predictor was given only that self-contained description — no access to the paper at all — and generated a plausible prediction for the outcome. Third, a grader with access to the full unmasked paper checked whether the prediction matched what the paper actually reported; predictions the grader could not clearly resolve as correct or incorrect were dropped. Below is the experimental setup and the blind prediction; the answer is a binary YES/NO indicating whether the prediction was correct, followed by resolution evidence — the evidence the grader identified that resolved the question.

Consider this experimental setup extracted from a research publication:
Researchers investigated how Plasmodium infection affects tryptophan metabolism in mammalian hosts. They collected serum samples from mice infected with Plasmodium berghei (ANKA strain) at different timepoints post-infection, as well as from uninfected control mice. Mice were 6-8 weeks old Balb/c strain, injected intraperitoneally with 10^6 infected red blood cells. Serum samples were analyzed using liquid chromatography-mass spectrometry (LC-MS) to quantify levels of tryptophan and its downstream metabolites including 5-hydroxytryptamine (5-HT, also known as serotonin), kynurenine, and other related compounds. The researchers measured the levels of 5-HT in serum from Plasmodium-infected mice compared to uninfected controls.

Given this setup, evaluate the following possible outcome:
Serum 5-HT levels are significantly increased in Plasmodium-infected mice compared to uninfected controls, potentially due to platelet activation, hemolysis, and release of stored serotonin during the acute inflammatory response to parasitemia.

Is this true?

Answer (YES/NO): NO